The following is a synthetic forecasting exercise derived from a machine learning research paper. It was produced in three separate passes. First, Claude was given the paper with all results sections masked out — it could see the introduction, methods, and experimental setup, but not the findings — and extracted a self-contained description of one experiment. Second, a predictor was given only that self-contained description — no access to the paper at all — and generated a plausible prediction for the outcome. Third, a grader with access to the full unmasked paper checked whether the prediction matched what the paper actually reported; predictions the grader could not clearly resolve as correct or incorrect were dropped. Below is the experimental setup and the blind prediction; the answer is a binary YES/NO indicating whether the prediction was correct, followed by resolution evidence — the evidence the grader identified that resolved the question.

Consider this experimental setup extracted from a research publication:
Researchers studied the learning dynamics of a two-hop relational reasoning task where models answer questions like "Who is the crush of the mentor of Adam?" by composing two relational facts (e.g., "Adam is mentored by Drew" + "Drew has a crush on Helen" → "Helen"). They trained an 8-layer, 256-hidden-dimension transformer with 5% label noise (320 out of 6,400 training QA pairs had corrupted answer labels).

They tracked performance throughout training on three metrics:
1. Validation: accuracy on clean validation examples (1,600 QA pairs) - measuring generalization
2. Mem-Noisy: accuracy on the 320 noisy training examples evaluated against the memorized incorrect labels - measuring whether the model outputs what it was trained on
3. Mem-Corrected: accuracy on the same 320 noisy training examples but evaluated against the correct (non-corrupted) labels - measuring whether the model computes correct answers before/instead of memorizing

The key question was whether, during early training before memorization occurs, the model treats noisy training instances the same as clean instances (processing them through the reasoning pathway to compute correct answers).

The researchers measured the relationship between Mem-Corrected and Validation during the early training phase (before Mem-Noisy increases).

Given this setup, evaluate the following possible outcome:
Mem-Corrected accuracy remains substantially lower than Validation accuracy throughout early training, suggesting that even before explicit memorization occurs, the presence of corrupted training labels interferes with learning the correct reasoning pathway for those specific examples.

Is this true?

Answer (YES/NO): NO